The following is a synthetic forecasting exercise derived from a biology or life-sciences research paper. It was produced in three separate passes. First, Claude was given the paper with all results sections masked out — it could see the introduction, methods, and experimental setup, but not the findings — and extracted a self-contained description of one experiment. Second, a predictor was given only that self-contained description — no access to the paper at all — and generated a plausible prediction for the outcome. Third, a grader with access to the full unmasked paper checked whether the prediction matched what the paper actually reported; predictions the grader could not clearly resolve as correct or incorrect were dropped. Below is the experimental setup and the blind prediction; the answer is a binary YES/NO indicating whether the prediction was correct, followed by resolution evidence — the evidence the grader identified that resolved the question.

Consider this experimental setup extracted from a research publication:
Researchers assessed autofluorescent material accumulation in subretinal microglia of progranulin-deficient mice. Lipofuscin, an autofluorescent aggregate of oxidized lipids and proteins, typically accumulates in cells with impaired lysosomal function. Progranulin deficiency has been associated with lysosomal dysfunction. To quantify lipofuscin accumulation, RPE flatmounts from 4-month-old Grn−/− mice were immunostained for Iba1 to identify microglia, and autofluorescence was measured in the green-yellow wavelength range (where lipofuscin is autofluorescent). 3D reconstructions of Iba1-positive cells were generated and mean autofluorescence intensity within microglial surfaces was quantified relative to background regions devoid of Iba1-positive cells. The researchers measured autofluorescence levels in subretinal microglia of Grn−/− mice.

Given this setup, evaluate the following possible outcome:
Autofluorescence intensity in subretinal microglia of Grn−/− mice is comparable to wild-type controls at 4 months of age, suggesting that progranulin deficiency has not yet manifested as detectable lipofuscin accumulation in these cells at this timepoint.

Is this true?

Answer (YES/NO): NO